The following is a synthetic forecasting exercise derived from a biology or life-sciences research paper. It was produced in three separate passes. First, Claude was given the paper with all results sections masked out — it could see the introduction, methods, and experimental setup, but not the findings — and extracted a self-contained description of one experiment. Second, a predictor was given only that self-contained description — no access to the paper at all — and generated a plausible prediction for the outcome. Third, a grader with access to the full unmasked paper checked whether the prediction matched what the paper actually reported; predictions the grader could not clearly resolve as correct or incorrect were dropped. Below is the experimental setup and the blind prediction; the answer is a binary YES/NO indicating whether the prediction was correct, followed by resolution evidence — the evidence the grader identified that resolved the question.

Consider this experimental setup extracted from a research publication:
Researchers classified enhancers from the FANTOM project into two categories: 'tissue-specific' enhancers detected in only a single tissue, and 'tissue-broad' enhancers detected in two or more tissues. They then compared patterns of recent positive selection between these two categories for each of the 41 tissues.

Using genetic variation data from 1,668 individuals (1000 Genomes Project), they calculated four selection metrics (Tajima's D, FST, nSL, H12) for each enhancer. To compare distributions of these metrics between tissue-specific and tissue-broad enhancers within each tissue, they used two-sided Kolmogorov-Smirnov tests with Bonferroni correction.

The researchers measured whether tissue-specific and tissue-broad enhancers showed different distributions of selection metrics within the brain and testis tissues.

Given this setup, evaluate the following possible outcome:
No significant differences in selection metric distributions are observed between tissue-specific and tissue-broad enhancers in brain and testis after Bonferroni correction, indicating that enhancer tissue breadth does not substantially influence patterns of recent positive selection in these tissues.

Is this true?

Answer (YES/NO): NO